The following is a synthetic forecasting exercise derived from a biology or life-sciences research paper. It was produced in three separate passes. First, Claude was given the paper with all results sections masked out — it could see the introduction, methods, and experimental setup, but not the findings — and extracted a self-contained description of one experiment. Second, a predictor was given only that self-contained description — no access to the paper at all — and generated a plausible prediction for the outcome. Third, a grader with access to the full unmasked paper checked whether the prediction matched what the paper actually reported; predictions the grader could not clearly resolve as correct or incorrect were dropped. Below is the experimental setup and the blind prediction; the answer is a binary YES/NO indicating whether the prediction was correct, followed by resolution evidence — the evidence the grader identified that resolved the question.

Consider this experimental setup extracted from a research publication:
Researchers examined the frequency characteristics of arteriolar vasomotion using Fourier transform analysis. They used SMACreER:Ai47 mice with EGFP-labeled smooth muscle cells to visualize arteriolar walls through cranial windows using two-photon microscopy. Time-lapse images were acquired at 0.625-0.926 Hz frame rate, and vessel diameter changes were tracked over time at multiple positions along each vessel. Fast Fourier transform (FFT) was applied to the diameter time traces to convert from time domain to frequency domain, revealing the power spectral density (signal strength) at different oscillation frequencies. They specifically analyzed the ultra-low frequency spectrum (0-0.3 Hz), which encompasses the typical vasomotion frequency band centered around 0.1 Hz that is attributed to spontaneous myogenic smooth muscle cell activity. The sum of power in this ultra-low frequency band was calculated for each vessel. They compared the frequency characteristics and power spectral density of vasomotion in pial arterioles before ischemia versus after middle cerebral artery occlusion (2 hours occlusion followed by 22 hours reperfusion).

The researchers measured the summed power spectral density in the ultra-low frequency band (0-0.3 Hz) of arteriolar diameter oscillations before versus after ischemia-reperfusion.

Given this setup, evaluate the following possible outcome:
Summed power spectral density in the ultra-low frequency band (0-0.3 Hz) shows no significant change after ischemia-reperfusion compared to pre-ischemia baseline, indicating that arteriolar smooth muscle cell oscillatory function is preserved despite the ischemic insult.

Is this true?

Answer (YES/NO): NO